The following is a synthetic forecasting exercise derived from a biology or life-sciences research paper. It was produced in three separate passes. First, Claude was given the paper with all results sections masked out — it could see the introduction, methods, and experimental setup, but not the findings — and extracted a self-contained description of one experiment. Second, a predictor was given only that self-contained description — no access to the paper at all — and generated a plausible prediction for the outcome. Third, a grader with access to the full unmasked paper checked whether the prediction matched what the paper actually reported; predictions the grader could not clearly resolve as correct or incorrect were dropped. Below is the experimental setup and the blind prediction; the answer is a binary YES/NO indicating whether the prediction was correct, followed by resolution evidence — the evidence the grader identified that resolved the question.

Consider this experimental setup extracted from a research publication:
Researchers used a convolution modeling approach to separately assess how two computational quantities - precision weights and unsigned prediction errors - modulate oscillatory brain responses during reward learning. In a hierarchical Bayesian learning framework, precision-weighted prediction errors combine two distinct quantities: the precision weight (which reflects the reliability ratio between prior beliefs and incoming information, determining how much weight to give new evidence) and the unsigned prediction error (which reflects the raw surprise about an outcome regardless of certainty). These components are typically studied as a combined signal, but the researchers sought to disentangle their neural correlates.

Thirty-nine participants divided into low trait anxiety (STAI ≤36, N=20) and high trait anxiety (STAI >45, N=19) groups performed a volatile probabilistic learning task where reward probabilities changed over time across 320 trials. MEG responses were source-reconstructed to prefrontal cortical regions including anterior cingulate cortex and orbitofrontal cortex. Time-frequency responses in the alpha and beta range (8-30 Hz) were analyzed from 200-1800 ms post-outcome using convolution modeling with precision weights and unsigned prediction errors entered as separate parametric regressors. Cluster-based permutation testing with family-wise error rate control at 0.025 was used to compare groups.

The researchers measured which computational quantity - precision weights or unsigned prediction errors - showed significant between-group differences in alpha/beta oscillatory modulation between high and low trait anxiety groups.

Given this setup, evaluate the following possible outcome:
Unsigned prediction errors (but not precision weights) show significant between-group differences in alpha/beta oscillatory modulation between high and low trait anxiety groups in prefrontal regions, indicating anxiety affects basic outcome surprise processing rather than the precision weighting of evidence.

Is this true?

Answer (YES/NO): NO